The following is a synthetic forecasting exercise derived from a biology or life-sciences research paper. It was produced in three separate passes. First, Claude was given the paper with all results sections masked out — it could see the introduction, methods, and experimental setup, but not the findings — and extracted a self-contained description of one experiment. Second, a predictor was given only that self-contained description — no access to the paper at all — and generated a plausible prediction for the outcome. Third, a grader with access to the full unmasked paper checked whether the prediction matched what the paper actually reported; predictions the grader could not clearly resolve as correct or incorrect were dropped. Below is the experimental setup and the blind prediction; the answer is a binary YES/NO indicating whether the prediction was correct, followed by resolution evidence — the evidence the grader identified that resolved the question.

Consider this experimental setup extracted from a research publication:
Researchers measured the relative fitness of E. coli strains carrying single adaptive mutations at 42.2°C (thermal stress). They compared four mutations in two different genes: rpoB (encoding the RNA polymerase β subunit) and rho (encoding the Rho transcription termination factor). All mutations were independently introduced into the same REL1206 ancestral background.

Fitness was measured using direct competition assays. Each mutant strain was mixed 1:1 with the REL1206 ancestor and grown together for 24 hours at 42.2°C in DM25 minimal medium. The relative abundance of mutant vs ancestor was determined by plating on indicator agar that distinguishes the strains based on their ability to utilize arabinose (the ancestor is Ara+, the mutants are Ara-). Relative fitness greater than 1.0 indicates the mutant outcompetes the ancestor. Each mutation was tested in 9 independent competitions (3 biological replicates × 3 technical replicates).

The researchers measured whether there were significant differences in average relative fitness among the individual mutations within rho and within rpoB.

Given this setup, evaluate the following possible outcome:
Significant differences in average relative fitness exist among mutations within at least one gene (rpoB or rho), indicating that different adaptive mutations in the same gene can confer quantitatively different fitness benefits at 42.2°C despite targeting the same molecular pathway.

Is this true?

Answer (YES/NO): YES